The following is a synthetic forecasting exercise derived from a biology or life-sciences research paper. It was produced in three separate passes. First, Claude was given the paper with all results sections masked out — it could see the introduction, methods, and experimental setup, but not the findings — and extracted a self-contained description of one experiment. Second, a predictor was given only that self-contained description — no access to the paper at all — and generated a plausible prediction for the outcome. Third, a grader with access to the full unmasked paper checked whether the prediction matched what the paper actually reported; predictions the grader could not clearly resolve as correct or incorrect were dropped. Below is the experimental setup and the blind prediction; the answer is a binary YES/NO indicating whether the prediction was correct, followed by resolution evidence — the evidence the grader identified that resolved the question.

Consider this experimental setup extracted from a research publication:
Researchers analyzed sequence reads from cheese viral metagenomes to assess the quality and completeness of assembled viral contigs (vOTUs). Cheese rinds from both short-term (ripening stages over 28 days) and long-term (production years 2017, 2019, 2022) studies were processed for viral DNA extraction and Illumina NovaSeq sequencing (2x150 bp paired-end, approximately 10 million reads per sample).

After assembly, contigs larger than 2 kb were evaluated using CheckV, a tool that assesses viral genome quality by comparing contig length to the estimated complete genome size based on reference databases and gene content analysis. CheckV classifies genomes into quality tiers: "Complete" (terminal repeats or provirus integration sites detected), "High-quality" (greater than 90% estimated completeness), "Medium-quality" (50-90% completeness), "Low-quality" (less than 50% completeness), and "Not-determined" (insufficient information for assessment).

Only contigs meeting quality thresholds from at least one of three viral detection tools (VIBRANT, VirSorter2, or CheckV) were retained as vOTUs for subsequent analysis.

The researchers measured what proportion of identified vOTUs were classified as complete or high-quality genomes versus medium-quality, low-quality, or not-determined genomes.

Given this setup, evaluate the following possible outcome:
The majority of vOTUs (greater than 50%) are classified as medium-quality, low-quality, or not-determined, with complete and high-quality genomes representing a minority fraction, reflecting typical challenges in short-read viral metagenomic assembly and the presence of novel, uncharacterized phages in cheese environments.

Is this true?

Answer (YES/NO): YES